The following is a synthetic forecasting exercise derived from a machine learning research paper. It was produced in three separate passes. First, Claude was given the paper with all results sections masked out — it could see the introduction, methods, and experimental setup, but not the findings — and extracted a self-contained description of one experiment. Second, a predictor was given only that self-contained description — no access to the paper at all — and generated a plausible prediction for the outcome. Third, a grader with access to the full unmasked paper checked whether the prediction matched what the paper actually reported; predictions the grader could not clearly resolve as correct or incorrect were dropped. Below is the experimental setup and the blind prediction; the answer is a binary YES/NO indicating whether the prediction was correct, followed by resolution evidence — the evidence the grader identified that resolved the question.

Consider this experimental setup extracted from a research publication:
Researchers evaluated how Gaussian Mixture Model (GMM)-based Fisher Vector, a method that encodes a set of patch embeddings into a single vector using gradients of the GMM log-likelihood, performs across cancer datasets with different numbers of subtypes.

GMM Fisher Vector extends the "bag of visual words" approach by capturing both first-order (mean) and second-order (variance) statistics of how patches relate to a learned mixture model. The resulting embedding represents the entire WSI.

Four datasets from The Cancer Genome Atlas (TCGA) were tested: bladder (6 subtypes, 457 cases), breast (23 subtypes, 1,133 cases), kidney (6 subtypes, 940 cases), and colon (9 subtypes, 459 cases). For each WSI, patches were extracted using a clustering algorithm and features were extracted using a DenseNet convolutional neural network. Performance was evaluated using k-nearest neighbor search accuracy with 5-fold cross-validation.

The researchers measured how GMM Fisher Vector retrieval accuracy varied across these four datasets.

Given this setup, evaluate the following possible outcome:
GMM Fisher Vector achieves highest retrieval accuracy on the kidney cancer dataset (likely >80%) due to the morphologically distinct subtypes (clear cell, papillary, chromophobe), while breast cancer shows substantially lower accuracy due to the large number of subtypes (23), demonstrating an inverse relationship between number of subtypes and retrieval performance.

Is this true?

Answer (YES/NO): NO